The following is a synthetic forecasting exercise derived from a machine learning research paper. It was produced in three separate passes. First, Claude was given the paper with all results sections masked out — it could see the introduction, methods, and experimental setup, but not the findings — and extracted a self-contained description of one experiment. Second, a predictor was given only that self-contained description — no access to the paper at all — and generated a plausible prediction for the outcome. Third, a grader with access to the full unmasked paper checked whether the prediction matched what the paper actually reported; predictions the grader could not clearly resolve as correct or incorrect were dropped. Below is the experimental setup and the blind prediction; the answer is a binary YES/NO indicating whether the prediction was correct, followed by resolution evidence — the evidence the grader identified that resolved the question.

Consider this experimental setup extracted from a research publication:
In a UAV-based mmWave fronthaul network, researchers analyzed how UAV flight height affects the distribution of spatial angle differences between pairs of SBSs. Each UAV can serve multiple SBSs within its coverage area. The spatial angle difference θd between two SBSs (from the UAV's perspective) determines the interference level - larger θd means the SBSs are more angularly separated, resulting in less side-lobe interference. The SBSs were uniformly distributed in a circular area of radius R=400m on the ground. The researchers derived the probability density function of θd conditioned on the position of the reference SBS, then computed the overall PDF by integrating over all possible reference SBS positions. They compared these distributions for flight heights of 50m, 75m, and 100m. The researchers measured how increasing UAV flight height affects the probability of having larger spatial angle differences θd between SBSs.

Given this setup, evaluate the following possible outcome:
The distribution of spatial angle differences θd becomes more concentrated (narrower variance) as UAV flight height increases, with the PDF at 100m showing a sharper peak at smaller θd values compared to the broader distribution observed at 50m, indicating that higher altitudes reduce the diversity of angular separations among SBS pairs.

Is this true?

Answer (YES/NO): NO